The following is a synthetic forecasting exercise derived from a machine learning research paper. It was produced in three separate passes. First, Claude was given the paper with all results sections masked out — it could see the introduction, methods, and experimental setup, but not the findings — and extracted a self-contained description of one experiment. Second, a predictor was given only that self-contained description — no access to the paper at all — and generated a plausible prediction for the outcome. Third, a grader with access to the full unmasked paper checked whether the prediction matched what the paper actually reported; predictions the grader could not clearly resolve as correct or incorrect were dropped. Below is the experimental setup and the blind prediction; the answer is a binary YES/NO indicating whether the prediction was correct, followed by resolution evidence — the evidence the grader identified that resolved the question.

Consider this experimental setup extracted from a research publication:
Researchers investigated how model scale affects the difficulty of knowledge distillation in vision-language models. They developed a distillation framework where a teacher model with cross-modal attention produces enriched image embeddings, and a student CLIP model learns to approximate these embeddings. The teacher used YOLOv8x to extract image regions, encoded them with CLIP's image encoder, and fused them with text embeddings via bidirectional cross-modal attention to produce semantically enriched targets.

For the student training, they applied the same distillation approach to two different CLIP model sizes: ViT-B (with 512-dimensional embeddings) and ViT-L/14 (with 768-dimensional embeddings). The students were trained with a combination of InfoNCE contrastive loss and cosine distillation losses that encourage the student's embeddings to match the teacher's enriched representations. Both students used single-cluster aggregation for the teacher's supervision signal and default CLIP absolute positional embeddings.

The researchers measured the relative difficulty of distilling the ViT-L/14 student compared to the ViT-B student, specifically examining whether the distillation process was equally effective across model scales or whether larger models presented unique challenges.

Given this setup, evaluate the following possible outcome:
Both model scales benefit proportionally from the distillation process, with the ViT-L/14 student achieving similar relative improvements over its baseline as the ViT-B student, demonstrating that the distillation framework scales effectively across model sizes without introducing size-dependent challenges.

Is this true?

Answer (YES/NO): NO